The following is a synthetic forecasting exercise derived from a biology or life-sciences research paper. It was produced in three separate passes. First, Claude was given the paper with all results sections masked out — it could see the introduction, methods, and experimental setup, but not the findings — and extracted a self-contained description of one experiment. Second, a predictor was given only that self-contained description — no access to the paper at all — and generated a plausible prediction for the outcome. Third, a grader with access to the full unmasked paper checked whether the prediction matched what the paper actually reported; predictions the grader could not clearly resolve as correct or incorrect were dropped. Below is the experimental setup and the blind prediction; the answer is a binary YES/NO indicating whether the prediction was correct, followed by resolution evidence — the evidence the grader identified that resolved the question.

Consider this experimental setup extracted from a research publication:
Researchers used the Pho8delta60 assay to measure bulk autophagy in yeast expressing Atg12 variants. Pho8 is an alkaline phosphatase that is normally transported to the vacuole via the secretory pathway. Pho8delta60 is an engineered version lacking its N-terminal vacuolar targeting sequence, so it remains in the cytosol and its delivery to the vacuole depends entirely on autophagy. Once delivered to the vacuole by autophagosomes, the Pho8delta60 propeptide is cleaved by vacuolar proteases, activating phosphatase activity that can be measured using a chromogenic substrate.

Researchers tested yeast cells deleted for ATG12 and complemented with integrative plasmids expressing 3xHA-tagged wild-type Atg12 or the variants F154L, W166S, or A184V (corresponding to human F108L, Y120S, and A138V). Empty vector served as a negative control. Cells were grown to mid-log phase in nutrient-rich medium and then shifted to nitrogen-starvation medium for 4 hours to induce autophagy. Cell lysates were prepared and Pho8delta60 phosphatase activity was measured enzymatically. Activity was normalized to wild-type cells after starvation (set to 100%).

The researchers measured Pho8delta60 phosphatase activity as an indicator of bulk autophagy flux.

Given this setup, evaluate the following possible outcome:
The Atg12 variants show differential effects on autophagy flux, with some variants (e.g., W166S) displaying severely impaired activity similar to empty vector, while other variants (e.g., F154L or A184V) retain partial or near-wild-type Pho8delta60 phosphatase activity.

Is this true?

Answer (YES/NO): NO